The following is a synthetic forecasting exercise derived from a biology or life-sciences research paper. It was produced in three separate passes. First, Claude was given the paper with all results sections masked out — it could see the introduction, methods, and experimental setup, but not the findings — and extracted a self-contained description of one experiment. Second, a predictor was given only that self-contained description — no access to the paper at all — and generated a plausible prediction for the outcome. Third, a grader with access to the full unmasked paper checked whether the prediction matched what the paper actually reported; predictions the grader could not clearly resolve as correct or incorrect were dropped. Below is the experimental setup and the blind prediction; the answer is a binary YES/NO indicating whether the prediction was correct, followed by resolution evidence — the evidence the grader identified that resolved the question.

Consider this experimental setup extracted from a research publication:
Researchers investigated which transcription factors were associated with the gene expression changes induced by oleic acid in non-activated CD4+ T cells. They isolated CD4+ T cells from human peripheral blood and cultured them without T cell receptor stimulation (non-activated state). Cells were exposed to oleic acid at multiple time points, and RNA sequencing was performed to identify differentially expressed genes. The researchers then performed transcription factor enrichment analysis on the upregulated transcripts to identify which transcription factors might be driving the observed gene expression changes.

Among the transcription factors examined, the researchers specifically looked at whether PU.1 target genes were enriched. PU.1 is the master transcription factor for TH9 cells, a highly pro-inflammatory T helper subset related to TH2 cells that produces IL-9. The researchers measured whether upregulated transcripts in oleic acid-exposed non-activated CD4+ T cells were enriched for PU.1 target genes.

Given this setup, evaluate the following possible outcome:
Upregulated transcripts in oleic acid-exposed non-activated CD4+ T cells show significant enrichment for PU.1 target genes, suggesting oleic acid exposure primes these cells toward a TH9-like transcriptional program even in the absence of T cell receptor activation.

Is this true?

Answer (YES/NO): YES